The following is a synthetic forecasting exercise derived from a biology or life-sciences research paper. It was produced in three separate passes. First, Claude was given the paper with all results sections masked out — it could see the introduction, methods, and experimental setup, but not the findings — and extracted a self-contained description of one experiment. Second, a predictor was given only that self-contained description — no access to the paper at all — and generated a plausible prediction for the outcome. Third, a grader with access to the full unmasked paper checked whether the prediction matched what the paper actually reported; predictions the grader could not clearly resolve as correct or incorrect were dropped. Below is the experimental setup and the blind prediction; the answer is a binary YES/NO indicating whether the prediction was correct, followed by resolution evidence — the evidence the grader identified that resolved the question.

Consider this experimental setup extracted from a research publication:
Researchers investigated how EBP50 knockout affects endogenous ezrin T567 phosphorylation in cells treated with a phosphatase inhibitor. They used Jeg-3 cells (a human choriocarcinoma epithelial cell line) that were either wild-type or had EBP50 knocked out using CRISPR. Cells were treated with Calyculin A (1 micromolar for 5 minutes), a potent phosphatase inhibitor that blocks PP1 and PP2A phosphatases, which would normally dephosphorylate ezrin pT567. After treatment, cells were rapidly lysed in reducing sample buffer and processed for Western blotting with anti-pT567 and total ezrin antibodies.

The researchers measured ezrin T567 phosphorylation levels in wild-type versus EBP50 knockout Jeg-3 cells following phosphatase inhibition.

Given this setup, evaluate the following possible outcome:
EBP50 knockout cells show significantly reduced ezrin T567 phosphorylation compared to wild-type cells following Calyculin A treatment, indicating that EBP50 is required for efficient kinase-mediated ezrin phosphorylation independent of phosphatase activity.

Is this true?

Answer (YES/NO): NO